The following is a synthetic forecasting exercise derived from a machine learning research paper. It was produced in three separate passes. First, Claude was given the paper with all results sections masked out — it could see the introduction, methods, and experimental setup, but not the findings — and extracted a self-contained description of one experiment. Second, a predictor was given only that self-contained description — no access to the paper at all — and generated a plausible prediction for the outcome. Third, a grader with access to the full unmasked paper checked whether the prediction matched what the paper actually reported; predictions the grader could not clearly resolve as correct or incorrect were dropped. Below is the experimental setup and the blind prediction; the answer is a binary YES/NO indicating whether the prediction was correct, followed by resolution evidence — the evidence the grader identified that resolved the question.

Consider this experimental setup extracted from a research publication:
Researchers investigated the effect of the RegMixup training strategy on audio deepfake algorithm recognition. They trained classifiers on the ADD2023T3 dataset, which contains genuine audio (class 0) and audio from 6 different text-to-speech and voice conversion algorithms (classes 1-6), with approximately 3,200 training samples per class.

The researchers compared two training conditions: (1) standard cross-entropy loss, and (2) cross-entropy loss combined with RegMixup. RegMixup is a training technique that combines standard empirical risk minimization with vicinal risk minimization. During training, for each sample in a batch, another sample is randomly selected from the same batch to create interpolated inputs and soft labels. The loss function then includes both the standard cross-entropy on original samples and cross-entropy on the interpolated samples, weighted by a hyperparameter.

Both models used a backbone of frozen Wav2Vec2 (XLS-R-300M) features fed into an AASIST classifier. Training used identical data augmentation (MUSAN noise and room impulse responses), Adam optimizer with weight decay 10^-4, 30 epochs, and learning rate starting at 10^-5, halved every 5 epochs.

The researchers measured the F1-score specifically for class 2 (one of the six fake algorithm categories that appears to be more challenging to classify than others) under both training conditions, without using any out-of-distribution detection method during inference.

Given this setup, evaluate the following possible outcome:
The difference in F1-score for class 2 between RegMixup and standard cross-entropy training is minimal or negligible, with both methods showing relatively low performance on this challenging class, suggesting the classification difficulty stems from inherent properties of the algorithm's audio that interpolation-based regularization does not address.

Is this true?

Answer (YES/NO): NO